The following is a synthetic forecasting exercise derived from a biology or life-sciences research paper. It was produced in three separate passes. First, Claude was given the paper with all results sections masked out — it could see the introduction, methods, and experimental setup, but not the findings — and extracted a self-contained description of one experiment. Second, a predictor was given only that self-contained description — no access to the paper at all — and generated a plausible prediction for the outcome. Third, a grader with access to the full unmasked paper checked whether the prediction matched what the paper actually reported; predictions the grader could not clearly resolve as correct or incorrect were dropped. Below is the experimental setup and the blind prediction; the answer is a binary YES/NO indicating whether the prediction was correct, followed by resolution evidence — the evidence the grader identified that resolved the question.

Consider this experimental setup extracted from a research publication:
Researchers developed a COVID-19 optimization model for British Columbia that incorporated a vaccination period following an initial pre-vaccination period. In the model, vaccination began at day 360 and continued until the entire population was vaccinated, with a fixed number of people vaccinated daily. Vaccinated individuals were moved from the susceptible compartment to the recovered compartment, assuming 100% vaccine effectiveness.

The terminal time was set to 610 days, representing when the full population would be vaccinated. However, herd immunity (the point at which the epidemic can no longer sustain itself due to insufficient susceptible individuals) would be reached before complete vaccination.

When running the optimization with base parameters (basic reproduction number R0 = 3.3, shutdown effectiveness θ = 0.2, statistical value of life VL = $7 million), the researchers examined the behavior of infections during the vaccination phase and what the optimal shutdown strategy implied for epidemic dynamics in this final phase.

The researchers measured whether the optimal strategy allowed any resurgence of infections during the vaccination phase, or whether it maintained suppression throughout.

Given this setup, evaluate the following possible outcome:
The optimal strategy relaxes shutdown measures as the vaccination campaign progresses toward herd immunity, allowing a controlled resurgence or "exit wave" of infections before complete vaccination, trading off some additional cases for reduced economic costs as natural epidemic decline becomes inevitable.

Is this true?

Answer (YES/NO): YES